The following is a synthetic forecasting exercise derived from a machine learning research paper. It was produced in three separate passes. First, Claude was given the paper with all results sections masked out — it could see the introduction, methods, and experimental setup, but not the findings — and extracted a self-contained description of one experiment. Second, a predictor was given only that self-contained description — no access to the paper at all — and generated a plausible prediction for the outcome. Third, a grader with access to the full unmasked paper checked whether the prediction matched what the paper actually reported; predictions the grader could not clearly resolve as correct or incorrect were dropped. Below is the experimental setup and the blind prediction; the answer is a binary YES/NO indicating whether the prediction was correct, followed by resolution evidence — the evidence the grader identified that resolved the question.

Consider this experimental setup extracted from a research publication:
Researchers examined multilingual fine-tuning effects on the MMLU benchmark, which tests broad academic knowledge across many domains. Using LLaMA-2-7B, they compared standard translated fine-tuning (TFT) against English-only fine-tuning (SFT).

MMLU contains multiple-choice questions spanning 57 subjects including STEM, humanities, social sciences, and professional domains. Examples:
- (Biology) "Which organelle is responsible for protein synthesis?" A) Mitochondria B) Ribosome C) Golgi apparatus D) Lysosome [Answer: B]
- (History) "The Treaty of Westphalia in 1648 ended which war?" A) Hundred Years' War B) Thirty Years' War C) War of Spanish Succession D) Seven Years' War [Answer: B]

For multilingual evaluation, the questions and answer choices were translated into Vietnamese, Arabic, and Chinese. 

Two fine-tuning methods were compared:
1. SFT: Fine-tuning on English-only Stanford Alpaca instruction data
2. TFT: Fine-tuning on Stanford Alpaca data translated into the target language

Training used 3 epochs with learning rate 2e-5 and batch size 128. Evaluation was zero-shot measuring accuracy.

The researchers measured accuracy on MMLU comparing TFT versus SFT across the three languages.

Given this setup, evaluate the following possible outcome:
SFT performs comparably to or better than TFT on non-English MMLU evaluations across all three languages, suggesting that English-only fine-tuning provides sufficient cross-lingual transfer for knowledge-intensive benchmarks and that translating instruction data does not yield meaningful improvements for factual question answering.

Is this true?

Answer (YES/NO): NO